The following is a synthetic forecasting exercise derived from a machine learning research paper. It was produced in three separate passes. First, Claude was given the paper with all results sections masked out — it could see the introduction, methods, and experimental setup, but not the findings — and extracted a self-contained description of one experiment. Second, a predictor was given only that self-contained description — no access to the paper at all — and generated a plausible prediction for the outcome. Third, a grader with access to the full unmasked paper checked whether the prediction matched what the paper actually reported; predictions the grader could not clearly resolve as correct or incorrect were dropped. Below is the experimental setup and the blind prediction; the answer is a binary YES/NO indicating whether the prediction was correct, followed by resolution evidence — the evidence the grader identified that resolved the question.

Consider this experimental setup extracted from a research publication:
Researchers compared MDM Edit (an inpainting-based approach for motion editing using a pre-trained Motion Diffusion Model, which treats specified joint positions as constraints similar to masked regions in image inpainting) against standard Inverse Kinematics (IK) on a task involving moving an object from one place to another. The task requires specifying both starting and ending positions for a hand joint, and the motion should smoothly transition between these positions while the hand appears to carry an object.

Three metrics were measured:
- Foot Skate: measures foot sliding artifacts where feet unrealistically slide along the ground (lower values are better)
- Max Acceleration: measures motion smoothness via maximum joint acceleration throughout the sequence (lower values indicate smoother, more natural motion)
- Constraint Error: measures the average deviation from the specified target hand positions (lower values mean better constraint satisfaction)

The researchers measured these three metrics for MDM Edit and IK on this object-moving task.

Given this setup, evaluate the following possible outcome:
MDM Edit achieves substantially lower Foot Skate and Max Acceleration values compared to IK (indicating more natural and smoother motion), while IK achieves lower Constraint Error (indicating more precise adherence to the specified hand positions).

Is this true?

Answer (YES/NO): YES